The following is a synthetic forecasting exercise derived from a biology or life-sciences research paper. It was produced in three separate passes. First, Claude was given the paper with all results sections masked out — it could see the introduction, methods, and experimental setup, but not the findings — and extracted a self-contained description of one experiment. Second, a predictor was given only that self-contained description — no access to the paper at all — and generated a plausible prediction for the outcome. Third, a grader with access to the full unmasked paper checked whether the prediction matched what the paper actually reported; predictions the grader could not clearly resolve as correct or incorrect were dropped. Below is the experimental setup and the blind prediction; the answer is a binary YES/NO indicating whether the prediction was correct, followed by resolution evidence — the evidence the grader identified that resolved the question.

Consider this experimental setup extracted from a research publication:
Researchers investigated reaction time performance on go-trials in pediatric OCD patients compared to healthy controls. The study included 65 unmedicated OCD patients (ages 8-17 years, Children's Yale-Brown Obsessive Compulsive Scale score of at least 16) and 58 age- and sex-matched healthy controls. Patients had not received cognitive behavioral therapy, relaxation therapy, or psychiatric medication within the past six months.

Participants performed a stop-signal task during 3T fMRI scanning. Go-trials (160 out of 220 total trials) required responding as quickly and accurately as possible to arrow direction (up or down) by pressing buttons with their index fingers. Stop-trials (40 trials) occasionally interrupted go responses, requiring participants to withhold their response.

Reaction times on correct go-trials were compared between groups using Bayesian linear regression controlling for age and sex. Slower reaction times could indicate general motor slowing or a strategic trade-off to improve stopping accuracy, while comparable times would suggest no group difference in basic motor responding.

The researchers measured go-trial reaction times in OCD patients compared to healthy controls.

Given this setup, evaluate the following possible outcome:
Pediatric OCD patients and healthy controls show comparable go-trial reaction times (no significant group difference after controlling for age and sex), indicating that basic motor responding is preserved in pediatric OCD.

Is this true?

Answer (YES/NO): YES